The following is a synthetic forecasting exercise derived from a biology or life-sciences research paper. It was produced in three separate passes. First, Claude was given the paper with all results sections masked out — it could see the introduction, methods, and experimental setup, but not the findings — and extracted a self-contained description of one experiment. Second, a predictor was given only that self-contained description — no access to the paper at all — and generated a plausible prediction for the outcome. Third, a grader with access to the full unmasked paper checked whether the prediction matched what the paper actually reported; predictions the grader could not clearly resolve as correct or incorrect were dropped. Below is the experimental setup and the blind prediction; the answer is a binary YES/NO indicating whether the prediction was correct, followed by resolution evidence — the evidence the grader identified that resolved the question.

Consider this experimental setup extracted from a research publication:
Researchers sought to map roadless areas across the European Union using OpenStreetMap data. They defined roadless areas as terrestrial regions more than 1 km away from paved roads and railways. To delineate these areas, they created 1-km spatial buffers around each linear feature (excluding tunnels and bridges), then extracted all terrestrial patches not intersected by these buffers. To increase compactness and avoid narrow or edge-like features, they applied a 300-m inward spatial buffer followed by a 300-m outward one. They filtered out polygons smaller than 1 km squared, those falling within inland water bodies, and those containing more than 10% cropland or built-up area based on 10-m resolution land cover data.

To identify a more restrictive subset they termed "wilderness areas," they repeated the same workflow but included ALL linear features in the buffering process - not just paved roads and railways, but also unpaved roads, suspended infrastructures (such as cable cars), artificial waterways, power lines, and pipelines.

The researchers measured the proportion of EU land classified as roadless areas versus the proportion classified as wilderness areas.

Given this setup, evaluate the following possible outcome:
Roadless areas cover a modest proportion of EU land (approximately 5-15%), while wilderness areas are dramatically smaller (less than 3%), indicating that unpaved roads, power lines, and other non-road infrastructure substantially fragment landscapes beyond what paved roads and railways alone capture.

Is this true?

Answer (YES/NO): NO